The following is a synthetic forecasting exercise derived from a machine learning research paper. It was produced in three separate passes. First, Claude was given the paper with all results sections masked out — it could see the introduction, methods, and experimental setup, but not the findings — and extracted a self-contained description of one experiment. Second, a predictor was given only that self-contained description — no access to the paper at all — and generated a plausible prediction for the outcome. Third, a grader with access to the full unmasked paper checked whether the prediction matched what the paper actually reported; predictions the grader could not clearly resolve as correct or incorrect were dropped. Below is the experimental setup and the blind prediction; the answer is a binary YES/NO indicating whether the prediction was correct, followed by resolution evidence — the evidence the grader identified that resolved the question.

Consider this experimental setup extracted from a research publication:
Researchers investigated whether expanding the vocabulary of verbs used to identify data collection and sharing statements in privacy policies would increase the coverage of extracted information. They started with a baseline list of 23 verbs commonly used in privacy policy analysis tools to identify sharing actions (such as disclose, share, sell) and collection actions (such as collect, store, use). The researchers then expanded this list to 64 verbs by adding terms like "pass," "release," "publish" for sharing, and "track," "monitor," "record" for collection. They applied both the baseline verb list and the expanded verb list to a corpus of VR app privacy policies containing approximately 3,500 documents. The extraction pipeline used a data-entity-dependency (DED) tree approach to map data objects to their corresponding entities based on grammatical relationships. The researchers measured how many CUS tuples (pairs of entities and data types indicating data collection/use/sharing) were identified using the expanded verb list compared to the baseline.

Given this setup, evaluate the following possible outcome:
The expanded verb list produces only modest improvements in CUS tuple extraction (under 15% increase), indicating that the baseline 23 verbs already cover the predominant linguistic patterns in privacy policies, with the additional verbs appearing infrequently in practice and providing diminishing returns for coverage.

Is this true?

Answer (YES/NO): NO